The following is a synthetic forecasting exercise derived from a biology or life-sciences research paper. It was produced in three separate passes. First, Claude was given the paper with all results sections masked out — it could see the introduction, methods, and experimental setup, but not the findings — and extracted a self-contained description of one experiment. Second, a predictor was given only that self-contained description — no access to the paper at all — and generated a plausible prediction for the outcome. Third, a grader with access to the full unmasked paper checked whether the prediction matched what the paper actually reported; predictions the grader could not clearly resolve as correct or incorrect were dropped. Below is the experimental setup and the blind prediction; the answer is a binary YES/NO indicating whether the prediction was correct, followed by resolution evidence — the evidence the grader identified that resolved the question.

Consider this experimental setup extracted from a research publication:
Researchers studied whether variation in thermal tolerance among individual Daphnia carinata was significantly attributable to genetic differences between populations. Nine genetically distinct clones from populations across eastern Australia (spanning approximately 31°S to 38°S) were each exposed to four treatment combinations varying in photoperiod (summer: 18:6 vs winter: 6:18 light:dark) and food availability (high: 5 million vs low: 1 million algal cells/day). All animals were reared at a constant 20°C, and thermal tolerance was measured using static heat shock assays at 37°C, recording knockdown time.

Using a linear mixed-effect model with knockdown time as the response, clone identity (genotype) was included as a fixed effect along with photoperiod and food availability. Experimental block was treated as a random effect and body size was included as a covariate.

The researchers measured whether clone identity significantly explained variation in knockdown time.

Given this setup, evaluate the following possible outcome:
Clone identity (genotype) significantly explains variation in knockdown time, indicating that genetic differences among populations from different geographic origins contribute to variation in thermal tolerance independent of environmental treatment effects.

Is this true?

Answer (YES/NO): YES